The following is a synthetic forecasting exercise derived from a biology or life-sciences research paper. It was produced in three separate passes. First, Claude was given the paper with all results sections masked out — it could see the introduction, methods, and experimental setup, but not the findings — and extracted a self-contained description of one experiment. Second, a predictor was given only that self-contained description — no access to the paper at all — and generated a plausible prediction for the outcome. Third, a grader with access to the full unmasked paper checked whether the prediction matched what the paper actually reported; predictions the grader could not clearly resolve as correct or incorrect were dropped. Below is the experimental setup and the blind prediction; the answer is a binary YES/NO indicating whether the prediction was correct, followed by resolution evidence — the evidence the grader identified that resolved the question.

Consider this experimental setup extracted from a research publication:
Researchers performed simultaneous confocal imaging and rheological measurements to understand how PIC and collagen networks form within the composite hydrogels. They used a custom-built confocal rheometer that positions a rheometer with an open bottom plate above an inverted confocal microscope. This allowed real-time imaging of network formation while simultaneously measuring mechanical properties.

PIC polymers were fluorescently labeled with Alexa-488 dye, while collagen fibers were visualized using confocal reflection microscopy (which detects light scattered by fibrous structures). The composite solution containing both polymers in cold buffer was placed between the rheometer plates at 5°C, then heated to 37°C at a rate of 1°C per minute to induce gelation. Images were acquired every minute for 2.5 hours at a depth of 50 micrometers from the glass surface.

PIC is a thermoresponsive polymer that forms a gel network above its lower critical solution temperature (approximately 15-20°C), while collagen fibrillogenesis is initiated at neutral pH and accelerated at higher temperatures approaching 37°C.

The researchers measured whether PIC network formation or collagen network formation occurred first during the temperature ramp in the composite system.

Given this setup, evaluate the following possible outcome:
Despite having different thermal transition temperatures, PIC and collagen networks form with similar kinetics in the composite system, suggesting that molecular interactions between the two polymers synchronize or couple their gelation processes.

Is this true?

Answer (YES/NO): NO